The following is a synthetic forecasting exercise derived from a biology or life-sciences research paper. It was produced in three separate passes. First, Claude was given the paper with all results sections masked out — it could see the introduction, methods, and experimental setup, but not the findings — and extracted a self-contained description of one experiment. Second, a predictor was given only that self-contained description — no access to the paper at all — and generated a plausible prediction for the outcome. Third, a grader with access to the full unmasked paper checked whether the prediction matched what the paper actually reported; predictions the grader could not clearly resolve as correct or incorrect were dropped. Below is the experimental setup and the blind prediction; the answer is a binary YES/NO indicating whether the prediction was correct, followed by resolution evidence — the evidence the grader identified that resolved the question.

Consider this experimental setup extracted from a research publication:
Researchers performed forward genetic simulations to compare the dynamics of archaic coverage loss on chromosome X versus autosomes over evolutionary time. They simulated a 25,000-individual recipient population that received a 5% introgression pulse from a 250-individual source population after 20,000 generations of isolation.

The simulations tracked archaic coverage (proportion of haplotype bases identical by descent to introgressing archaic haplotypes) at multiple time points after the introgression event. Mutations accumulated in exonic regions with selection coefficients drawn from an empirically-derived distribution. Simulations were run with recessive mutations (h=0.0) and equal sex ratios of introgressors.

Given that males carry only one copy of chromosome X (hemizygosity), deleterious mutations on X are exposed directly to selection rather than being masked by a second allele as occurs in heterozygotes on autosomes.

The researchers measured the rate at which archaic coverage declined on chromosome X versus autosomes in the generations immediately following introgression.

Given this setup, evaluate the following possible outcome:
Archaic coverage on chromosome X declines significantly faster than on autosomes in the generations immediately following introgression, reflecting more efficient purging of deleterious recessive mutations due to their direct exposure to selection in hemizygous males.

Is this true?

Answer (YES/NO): YES